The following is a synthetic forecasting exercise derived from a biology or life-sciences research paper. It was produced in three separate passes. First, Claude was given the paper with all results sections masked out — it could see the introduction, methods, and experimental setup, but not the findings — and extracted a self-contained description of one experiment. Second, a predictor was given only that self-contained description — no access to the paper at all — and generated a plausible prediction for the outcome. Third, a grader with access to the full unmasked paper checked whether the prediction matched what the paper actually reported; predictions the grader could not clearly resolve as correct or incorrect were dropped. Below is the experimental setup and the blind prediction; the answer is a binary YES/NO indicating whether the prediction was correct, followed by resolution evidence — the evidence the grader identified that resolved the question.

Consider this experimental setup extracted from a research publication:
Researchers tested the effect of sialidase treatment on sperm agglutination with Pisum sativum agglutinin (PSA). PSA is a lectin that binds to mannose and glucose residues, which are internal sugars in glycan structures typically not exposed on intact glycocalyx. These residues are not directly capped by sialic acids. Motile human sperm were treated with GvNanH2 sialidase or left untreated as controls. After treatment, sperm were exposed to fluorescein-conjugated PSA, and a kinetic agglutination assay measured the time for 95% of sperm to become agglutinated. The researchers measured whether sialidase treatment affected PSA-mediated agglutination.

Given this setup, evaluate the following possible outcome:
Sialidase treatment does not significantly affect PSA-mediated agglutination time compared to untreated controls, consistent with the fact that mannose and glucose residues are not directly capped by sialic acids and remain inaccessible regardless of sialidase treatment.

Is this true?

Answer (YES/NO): NO